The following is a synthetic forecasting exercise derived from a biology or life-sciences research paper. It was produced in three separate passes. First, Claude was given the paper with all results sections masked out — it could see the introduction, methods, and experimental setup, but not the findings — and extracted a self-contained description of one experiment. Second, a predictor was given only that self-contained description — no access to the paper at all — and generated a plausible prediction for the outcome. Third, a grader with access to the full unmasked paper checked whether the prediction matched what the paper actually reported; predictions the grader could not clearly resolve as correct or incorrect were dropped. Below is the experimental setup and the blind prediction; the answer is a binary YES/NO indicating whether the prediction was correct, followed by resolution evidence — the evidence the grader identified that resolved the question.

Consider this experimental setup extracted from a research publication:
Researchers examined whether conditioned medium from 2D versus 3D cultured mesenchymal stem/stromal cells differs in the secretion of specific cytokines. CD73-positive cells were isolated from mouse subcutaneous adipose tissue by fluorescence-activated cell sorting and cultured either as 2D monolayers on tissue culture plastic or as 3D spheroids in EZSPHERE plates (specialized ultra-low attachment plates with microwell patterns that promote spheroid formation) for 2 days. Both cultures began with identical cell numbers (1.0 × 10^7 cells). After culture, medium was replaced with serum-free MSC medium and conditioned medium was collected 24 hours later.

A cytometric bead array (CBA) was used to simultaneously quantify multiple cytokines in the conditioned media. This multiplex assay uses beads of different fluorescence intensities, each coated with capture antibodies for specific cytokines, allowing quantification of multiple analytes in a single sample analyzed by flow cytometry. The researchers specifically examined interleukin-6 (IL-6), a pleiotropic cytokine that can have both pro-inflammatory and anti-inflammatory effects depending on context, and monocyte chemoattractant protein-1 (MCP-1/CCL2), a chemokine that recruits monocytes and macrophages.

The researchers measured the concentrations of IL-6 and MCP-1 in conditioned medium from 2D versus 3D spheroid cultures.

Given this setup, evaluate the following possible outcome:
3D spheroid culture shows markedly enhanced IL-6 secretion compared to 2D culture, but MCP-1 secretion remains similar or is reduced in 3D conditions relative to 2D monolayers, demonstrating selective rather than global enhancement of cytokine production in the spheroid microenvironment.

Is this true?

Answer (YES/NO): NO